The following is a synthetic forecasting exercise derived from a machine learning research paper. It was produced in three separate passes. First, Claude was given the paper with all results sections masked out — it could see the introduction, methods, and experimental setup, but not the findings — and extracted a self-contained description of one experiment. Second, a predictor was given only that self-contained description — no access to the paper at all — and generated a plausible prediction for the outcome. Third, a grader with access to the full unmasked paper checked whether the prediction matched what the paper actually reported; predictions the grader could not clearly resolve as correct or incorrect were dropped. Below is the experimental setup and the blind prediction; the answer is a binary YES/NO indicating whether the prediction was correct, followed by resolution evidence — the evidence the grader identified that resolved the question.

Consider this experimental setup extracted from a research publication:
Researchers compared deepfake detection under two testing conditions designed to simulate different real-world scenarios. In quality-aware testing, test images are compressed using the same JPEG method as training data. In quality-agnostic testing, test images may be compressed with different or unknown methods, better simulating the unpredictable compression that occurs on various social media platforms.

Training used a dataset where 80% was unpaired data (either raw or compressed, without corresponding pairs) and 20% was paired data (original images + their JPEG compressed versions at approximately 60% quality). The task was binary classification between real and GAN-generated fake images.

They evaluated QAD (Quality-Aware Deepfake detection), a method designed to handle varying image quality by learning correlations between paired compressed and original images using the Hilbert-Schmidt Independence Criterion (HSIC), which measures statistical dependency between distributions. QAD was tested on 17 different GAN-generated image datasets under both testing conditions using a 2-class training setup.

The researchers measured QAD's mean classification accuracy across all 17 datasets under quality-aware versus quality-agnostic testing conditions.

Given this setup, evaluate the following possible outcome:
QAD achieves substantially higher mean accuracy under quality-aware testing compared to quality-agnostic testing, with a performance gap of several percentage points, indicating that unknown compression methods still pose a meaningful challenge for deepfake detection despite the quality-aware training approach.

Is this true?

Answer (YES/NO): NO